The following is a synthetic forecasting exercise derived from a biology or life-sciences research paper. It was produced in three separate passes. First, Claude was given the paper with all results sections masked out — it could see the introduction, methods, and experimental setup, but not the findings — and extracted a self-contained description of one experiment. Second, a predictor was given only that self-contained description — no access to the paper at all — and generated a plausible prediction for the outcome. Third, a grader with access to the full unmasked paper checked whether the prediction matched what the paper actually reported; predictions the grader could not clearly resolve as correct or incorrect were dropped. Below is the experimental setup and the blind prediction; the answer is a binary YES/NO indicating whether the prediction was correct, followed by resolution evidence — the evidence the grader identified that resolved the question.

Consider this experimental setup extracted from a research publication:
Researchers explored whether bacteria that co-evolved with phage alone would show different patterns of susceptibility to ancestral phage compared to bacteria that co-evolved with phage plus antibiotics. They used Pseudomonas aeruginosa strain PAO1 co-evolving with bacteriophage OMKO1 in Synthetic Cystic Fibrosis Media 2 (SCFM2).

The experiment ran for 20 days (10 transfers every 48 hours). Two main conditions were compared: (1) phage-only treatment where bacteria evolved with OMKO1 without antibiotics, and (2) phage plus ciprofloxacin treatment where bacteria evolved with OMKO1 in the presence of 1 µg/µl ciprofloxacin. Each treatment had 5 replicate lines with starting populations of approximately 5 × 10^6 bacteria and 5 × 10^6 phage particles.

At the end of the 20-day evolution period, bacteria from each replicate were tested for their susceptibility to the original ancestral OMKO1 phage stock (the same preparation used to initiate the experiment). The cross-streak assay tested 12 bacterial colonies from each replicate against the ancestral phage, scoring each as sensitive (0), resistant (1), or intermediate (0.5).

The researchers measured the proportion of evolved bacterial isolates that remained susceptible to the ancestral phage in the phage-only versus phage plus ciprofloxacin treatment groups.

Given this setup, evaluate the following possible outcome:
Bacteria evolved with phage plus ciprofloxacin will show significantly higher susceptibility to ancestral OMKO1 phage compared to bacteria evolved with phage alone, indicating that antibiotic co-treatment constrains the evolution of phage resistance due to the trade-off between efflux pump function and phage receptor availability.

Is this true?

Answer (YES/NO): YES